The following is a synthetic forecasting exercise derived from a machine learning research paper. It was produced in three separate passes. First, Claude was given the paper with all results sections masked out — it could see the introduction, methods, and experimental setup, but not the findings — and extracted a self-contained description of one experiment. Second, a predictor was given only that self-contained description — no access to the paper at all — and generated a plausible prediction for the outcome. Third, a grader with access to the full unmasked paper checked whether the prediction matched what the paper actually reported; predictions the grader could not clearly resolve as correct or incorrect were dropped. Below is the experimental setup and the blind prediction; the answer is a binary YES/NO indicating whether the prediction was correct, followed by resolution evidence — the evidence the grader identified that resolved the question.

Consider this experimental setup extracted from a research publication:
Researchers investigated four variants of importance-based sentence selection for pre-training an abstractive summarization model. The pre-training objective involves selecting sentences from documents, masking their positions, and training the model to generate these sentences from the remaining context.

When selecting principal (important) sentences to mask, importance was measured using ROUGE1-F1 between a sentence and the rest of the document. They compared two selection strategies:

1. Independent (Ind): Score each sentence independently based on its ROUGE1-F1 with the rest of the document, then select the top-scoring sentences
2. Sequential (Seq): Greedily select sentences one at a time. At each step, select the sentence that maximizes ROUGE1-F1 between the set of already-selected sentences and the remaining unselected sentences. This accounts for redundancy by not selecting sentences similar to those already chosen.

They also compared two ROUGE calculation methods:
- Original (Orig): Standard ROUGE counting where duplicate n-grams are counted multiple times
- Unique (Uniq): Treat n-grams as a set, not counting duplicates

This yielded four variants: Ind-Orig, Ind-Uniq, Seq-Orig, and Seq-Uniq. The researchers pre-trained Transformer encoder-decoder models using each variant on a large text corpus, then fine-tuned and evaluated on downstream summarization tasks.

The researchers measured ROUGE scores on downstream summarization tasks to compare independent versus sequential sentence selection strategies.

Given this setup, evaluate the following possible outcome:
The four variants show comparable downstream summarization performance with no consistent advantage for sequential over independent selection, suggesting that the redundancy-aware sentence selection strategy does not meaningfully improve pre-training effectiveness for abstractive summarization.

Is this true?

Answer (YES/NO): NO